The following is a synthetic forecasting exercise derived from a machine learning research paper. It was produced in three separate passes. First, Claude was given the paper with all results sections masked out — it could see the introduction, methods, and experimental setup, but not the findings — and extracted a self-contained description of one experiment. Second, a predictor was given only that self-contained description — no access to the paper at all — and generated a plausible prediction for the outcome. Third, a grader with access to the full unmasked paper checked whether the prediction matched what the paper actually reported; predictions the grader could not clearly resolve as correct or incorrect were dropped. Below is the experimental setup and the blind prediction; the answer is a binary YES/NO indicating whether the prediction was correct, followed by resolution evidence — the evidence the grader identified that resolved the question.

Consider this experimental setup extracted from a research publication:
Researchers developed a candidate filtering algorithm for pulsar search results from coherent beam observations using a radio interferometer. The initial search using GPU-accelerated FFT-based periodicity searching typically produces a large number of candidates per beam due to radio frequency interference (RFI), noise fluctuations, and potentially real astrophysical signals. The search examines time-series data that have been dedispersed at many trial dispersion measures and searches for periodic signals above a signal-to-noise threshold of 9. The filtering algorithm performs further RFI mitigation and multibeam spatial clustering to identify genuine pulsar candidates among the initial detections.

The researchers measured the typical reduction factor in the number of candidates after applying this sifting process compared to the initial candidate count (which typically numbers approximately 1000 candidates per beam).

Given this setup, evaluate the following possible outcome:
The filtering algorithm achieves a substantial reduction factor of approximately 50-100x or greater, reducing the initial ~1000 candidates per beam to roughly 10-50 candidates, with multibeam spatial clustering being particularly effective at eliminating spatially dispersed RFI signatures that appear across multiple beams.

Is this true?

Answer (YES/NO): YES